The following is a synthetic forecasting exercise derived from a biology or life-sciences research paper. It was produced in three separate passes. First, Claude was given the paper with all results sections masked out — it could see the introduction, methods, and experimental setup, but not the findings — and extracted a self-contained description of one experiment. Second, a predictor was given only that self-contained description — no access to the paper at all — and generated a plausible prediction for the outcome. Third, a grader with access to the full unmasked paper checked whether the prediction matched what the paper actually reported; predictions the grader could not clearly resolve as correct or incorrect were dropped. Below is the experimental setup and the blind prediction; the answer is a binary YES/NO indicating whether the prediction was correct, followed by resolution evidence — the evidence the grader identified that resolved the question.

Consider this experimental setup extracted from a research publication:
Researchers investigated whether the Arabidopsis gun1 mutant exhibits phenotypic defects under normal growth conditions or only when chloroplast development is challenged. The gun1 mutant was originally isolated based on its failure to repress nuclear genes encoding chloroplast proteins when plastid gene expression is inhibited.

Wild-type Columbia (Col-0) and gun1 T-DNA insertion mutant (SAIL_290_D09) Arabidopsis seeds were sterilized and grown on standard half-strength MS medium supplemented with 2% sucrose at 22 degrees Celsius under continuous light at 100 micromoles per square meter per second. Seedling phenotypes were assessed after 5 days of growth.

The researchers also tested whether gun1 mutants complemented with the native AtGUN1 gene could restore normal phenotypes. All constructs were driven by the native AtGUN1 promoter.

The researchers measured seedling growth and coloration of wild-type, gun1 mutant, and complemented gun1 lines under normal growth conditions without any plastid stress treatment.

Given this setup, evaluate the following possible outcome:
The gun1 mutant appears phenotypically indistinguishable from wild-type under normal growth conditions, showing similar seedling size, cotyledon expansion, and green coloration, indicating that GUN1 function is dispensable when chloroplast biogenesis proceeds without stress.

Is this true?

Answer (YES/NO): YES